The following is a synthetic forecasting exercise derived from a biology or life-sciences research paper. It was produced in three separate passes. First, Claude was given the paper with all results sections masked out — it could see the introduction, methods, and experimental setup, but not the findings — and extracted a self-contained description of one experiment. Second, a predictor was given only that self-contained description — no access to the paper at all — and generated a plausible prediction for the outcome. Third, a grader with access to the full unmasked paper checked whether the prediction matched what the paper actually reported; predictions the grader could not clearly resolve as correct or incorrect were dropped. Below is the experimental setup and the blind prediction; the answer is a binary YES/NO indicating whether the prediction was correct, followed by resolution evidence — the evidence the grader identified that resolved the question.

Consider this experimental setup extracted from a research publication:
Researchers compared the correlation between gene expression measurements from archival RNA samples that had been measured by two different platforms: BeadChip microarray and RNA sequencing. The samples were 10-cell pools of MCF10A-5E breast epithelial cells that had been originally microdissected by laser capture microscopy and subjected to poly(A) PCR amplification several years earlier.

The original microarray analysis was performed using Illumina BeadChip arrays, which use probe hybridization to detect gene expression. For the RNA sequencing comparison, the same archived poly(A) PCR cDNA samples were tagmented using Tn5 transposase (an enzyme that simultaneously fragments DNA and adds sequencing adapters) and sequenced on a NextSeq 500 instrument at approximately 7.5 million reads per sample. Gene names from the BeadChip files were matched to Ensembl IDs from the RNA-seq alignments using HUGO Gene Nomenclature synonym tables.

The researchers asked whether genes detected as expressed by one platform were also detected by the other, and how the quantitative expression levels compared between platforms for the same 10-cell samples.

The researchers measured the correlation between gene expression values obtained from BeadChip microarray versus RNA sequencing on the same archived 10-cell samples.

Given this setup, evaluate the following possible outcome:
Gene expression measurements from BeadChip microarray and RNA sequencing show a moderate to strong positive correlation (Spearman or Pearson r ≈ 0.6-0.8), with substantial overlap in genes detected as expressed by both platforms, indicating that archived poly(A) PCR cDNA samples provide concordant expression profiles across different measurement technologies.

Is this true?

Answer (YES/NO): YES